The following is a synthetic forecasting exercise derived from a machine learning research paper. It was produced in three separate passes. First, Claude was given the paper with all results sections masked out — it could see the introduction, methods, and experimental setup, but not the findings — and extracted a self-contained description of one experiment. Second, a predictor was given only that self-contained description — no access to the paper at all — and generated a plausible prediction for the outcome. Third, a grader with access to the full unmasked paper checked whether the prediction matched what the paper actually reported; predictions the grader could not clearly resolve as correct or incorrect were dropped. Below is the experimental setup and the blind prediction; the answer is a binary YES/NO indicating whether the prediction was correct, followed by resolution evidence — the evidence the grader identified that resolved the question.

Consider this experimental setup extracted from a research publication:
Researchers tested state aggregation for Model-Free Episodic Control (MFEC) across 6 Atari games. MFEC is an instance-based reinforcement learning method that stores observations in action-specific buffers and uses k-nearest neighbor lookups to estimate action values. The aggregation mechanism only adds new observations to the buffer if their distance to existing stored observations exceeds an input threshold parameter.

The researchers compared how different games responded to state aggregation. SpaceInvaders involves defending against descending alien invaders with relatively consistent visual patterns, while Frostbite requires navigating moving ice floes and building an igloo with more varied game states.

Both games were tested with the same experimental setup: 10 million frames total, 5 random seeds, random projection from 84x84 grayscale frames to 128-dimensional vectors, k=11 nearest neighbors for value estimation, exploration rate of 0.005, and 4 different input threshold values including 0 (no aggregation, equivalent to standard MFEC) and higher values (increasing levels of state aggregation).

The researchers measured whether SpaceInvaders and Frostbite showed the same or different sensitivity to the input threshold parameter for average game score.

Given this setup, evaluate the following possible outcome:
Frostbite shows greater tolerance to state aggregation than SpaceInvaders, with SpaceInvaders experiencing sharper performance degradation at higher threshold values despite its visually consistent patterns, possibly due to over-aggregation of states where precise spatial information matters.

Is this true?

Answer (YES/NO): NO